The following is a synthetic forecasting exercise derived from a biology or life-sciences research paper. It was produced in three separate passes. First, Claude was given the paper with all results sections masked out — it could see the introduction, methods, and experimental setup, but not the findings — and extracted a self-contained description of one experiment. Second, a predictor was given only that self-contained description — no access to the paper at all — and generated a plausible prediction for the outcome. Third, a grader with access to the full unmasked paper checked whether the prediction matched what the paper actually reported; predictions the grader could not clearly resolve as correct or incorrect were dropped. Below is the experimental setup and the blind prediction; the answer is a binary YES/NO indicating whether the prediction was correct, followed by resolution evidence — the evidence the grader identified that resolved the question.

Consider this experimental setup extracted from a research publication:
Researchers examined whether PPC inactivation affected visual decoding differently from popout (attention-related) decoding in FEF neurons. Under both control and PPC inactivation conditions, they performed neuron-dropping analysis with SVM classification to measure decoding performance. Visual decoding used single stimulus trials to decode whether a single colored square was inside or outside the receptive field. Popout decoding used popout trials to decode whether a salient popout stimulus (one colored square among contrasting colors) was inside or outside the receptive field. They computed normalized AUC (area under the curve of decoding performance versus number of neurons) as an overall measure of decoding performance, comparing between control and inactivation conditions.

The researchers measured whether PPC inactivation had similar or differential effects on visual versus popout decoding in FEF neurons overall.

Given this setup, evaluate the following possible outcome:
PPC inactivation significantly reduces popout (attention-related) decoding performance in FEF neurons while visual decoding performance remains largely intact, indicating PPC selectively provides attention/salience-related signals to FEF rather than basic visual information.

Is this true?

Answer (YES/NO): YES